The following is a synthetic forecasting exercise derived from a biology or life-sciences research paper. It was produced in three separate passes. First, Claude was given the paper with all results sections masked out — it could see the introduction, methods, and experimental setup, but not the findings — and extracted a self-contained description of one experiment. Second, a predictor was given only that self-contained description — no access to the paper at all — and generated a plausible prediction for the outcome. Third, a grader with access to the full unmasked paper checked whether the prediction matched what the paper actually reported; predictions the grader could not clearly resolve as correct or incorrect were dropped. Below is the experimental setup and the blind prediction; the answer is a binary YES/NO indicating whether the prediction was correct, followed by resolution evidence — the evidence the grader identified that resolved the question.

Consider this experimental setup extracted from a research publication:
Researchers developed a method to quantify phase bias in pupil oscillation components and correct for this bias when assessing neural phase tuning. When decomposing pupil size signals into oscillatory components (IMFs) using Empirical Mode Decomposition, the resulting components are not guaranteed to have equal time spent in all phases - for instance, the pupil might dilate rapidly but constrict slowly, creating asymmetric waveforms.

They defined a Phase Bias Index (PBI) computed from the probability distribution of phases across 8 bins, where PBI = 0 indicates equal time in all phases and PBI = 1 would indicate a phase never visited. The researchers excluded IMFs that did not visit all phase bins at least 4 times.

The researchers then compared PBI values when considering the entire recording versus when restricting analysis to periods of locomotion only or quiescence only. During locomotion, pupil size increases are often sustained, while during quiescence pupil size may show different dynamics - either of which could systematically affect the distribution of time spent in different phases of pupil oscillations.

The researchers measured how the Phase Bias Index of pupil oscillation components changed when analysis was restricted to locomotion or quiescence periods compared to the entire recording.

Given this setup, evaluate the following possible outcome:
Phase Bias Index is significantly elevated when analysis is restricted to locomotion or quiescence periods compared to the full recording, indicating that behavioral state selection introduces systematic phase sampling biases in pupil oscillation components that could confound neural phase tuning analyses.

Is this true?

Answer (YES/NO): YES